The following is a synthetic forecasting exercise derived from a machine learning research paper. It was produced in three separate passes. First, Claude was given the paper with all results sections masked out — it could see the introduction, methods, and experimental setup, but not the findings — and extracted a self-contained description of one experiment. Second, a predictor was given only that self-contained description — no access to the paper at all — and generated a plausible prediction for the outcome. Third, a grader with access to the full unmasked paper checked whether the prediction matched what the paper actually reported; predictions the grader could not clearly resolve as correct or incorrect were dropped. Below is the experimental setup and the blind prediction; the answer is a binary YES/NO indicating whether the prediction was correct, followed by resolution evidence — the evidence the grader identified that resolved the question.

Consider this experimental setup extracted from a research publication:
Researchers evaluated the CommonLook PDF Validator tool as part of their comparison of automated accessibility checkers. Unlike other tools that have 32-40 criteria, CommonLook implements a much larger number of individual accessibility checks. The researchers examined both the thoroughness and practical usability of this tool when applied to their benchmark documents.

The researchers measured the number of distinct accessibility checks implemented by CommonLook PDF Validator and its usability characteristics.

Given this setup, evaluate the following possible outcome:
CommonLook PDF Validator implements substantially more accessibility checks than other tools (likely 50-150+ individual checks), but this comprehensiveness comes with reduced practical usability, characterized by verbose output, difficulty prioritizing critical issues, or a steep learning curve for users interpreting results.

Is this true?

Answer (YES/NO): NO